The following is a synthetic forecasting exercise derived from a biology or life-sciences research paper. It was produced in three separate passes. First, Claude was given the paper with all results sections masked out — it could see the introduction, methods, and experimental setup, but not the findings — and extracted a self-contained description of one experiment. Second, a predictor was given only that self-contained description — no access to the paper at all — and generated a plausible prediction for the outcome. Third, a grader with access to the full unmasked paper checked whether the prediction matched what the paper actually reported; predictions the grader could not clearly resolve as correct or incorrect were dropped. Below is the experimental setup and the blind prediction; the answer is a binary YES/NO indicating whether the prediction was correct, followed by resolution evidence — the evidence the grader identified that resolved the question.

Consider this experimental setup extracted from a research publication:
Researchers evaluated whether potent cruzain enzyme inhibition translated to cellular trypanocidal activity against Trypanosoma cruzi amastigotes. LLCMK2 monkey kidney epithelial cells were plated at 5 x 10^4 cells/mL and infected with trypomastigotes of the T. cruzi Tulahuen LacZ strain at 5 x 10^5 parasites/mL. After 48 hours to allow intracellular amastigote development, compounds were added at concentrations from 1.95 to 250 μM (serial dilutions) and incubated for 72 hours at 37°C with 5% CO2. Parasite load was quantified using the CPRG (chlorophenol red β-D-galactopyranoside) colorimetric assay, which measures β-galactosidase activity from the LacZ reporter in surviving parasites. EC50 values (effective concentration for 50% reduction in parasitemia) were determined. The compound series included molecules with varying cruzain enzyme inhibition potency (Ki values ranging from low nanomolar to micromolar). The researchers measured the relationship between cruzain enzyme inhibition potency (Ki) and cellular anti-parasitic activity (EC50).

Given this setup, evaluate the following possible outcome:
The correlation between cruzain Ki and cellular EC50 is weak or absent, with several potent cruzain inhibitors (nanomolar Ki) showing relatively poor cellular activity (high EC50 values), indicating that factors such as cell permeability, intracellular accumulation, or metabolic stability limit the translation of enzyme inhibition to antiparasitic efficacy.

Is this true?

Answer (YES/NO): YES